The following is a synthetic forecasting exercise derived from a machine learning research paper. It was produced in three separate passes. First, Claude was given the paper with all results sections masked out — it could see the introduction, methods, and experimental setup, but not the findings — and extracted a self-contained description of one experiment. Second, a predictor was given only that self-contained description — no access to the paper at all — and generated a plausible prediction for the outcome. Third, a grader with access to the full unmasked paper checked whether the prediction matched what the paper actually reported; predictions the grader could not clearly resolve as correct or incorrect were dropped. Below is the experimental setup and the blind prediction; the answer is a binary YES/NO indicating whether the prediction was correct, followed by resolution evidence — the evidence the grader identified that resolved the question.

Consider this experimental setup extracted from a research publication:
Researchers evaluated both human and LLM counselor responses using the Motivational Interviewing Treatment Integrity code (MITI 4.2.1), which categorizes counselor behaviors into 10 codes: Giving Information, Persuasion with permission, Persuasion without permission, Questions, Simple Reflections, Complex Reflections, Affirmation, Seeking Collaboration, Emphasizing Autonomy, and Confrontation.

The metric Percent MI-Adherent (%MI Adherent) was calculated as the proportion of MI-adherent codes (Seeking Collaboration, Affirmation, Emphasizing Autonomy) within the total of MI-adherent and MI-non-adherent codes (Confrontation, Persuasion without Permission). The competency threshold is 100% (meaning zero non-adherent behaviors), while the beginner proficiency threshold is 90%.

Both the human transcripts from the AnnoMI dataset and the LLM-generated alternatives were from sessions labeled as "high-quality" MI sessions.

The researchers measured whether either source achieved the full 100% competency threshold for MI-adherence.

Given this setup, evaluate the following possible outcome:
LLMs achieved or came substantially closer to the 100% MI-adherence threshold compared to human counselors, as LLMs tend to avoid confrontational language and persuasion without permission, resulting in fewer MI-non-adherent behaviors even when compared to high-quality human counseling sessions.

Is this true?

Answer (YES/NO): NO